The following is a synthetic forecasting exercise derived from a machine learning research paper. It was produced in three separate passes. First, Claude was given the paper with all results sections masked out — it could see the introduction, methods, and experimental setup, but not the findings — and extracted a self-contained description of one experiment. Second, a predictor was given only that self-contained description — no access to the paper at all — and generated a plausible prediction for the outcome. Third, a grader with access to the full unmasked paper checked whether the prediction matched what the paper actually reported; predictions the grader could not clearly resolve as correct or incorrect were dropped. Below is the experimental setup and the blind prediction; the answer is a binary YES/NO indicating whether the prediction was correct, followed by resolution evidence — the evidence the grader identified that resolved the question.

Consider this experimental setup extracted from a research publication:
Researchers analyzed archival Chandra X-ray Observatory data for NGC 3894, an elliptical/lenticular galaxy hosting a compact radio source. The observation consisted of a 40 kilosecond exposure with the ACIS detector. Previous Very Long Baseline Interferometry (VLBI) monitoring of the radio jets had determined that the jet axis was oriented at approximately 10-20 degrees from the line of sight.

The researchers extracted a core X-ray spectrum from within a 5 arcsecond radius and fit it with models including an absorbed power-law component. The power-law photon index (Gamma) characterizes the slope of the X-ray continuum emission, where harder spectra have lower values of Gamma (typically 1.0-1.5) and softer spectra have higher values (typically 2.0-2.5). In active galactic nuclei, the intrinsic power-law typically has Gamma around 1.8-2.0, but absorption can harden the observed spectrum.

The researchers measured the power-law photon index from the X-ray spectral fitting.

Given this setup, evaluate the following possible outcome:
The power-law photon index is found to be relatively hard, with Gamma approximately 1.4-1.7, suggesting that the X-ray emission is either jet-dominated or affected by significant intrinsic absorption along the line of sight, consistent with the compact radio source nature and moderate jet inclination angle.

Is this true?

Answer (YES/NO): YES